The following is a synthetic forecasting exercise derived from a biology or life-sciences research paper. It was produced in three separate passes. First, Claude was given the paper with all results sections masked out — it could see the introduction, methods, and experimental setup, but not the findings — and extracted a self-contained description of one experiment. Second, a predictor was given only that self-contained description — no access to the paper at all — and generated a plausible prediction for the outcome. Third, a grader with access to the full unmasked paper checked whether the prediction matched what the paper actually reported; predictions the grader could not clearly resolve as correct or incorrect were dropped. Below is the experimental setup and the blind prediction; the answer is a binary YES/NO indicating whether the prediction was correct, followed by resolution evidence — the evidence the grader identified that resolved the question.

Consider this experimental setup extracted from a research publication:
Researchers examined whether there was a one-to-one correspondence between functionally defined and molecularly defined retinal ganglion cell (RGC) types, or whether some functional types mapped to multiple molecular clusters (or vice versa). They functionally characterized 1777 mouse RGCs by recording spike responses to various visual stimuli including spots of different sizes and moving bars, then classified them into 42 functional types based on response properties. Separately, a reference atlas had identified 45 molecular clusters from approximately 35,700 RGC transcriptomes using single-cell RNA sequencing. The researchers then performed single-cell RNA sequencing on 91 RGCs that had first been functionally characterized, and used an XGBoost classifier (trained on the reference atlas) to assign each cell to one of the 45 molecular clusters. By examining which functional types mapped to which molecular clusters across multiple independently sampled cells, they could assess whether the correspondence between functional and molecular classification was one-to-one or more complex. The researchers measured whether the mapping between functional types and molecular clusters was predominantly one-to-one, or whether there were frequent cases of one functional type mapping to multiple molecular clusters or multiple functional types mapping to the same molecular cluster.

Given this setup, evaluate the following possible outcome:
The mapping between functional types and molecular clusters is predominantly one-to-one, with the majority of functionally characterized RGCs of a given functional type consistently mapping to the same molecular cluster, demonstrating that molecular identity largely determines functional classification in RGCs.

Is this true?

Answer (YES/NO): NO